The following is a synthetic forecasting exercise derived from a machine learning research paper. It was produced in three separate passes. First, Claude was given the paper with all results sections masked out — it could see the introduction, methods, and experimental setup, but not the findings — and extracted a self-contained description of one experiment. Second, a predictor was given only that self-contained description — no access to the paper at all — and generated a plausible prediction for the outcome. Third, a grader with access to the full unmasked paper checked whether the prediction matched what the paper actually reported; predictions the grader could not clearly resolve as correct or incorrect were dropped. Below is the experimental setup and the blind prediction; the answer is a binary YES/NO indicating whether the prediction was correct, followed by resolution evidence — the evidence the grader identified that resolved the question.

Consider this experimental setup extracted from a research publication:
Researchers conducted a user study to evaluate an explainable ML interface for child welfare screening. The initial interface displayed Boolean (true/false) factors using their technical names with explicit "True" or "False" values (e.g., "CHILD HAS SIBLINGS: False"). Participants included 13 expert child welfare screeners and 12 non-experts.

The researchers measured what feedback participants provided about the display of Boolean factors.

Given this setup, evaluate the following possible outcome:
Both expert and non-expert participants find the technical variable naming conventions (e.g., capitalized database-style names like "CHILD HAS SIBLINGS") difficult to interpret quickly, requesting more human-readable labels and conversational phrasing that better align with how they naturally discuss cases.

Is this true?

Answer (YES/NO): NO